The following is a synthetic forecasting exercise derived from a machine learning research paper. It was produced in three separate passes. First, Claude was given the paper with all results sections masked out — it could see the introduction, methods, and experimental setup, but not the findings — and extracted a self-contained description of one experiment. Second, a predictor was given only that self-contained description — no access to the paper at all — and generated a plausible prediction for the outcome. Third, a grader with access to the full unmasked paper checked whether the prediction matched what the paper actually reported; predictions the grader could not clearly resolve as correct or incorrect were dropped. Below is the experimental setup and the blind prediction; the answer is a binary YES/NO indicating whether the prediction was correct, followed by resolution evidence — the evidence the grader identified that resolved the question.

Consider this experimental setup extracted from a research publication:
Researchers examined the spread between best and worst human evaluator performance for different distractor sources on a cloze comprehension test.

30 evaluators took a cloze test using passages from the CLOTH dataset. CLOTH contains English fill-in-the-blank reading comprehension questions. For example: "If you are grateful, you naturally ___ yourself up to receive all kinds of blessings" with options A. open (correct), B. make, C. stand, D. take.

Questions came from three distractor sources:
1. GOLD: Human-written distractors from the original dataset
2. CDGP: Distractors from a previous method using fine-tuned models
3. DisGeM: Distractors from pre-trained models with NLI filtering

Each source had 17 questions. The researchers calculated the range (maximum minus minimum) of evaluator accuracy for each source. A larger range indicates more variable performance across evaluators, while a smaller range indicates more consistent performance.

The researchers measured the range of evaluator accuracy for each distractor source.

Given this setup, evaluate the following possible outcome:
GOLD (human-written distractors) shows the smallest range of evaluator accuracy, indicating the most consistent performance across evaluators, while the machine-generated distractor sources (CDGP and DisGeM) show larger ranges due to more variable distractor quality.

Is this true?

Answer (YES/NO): NO